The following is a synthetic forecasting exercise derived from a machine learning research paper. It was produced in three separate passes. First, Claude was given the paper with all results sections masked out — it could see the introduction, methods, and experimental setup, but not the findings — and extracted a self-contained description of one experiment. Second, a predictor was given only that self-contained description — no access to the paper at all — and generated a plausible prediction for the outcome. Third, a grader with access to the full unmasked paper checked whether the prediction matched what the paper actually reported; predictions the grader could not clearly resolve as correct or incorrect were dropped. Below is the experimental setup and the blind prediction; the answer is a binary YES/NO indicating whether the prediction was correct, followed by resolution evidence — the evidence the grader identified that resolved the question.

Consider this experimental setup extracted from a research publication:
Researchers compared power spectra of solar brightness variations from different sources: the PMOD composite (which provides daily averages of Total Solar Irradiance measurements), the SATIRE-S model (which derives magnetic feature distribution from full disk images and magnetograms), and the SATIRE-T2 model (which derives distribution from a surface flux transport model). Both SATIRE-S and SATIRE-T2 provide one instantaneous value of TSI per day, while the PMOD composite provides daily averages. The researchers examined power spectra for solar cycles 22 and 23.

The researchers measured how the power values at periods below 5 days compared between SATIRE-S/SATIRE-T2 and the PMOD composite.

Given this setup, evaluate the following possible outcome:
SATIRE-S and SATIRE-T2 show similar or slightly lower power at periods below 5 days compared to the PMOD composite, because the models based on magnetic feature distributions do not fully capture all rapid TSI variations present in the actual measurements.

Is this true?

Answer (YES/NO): NO